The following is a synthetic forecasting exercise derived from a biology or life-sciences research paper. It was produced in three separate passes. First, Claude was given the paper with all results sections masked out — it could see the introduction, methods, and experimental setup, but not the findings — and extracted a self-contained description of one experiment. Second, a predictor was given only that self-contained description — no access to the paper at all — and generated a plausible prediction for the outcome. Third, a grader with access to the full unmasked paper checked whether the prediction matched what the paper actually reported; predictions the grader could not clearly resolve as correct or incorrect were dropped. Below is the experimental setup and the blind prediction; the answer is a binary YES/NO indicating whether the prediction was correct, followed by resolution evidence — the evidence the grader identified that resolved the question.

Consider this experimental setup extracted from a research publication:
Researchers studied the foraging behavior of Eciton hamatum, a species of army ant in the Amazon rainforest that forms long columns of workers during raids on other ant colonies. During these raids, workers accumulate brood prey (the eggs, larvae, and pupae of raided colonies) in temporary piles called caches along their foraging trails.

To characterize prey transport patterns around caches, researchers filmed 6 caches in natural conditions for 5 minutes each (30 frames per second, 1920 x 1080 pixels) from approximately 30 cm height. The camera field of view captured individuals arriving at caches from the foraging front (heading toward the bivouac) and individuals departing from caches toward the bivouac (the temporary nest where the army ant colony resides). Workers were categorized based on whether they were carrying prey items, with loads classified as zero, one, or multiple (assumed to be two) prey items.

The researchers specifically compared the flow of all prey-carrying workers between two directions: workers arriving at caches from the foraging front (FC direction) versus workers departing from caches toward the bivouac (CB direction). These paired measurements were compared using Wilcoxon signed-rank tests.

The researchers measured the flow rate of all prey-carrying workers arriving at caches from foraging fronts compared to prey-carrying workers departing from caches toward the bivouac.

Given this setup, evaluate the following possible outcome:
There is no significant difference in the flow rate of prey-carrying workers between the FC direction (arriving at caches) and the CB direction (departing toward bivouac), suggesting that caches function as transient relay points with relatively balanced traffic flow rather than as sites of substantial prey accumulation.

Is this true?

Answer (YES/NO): NO